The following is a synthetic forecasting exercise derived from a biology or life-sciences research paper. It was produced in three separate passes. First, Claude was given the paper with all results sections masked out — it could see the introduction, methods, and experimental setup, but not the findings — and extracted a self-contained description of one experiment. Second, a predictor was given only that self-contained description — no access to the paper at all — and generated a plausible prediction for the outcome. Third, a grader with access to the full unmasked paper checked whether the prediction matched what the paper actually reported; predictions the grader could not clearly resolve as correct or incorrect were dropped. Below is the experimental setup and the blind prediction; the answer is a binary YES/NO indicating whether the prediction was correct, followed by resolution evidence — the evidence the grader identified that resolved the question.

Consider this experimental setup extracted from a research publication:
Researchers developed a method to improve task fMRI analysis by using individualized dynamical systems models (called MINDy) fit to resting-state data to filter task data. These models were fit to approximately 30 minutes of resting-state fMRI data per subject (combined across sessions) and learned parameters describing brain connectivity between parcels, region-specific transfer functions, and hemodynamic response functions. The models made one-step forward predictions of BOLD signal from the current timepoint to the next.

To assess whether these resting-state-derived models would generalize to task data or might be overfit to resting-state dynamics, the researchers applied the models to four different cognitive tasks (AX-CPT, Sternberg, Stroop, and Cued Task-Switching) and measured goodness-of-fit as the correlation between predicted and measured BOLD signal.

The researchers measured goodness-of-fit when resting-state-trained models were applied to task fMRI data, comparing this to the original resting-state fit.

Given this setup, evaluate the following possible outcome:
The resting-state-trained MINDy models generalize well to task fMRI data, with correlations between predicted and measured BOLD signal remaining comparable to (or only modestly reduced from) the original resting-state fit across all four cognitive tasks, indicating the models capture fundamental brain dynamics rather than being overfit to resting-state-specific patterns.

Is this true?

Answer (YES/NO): YES